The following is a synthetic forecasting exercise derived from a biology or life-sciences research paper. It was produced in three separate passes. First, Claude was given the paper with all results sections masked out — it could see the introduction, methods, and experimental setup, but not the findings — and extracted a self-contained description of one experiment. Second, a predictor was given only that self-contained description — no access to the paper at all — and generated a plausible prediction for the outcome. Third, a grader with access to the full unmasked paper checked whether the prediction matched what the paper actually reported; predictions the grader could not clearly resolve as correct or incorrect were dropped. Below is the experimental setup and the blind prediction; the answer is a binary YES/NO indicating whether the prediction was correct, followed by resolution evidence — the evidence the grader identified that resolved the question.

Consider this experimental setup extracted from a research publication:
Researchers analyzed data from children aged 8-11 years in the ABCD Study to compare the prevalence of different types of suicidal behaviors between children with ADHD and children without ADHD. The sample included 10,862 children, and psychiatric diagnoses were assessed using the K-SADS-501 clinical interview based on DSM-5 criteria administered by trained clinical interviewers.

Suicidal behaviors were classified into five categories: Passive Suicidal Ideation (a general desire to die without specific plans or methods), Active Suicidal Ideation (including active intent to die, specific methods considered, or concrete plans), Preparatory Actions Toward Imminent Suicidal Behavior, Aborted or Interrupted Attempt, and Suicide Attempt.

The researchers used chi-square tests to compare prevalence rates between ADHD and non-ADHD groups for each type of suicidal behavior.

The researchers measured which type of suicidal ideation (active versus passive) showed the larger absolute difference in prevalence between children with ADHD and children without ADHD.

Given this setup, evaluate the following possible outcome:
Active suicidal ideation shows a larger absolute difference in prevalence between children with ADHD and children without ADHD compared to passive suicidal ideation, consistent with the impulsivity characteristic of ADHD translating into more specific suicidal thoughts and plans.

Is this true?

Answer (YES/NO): NO